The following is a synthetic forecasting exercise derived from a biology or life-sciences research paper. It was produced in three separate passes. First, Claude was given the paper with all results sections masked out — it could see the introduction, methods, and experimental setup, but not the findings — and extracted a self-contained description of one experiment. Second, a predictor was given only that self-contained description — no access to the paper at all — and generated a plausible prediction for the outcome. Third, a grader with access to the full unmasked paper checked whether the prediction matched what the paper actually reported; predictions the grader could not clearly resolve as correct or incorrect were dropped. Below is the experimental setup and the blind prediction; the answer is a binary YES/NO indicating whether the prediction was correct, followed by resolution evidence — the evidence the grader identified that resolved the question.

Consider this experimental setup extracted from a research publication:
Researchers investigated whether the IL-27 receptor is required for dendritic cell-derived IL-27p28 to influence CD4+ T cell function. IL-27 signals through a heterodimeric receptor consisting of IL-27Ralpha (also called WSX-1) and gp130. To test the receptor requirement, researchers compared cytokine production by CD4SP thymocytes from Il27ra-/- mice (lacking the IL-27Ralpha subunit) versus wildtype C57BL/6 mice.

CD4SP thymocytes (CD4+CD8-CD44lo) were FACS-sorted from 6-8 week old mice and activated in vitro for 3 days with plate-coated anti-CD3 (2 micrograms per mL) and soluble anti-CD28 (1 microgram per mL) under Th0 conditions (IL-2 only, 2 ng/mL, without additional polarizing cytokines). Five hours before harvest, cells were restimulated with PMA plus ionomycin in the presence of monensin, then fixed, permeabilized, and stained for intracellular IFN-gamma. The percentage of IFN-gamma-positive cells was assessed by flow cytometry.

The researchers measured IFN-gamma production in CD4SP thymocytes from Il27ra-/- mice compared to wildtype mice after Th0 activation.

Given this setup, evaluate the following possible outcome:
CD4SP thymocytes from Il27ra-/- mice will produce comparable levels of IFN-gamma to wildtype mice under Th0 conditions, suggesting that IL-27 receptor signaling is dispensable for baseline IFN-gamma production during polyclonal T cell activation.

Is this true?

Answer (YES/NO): NO